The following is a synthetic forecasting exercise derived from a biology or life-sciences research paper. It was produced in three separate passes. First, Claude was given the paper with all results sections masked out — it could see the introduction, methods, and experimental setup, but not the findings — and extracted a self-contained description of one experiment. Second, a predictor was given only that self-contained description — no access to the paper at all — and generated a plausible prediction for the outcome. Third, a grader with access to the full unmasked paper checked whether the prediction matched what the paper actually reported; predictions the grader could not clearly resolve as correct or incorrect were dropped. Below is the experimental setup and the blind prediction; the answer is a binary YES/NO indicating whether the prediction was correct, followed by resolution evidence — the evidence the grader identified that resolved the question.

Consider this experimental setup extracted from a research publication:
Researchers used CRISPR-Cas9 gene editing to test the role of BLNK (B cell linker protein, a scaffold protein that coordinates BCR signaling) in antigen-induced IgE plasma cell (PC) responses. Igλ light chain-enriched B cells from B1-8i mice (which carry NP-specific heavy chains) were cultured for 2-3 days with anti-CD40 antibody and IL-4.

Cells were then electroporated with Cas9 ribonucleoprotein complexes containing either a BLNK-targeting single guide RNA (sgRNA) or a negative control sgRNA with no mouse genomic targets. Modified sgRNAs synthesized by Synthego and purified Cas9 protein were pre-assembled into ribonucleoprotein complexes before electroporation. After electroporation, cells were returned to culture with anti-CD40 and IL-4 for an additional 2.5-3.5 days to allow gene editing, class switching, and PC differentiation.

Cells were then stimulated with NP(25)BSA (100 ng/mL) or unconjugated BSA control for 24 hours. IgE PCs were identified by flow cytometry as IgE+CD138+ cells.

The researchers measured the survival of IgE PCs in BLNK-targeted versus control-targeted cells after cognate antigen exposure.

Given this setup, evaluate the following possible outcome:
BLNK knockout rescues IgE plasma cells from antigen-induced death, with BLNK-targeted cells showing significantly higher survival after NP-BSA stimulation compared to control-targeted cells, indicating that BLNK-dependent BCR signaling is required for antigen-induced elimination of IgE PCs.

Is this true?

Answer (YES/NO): YES